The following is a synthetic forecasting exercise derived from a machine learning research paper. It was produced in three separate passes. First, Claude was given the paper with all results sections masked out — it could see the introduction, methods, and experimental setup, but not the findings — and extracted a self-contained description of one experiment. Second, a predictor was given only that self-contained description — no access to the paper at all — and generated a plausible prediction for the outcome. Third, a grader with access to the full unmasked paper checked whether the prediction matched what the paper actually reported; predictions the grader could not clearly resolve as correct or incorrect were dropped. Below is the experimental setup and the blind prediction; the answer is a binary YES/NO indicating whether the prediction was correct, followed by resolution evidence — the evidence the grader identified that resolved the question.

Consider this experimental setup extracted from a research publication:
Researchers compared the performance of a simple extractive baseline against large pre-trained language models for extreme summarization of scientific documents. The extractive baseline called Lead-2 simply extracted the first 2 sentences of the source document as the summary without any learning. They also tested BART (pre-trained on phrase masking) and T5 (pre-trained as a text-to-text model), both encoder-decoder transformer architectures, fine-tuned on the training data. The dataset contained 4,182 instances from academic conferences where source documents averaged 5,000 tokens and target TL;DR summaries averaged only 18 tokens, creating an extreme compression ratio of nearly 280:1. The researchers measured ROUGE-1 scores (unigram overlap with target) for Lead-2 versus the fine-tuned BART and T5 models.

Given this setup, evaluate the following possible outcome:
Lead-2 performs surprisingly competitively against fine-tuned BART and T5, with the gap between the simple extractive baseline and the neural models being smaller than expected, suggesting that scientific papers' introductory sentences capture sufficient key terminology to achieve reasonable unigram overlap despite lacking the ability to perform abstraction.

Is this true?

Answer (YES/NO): NO